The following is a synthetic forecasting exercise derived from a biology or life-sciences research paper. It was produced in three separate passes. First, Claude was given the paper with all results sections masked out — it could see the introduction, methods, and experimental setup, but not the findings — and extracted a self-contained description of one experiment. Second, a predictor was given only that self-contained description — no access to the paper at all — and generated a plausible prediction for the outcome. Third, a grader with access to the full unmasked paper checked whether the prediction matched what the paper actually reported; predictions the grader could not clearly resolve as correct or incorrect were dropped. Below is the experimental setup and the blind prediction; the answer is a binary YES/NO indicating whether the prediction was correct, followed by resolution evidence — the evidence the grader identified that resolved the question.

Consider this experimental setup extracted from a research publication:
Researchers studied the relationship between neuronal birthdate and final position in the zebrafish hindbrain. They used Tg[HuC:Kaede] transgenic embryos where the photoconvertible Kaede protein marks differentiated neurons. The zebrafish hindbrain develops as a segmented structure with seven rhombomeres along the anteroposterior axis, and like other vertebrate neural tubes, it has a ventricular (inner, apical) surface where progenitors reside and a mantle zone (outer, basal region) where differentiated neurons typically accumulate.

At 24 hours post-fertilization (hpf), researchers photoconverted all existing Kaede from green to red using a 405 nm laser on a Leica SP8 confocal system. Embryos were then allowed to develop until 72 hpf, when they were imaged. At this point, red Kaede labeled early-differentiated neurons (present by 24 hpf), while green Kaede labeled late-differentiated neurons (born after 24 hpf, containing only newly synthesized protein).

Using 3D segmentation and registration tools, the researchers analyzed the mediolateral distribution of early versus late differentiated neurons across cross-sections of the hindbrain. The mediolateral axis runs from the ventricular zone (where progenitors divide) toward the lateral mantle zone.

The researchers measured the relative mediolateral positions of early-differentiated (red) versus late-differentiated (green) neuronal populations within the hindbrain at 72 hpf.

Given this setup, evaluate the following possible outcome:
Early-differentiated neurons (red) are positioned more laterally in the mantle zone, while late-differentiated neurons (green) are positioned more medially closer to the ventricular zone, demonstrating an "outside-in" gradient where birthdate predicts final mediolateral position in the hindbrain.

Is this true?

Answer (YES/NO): NO